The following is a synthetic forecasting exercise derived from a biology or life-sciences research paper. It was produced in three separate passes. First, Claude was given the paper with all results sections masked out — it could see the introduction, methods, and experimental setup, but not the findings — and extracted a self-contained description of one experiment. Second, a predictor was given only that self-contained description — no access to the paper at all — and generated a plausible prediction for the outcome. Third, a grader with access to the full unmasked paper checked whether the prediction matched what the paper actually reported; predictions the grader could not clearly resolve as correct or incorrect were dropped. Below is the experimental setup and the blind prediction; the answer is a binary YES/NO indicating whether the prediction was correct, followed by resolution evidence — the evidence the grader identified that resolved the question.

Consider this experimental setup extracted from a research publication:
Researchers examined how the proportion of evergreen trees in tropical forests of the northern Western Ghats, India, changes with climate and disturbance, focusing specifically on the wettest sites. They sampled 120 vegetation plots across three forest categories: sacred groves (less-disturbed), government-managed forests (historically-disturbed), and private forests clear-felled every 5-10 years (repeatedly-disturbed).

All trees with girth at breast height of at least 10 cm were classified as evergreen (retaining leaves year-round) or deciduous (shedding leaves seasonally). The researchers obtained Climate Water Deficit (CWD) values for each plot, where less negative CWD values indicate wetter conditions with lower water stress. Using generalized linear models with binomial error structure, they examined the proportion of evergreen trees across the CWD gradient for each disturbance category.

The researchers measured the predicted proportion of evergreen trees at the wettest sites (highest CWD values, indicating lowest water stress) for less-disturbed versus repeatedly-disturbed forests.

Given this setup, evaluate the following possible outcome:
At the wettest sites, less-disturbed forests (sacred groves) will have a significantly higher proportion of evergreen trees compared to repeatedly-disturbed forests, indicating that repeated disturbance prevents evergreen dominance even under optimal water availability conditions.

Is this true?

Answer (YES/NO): YES